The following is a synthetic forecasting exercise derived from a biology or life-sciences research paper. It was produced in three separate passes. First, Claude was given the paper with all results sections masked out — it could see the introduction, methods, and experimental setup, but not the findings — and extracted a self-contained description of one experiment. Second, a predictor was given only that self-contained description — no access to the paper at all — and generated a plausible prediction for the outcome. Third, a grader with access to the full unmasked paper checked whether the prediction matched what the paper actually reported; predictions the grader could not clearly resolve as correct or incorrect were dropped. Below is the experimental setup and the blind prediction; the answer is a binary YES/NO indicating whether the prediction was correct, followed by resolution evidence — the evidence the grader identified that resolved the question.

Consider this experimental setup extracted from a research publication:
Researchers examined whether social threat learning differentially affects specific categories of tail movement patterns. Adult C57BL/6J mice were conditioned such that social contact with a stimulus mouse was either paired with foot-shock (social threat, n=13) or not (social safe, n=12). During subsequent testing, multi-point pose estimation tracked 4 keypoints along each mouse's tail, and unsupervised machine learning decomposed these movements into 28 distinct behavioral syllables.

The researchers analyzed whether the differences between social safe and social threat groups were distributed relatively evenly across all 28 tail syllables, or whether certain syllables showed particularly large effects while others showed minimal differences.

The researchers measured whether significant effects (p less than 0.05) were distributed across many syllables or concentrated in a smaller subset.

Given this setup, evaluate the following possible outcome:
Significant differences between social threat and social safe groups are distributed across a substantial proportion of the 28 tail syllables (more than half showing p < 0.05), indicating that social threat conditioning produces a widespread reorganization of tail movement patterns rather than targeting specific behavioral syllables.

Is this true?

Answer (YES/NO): NO